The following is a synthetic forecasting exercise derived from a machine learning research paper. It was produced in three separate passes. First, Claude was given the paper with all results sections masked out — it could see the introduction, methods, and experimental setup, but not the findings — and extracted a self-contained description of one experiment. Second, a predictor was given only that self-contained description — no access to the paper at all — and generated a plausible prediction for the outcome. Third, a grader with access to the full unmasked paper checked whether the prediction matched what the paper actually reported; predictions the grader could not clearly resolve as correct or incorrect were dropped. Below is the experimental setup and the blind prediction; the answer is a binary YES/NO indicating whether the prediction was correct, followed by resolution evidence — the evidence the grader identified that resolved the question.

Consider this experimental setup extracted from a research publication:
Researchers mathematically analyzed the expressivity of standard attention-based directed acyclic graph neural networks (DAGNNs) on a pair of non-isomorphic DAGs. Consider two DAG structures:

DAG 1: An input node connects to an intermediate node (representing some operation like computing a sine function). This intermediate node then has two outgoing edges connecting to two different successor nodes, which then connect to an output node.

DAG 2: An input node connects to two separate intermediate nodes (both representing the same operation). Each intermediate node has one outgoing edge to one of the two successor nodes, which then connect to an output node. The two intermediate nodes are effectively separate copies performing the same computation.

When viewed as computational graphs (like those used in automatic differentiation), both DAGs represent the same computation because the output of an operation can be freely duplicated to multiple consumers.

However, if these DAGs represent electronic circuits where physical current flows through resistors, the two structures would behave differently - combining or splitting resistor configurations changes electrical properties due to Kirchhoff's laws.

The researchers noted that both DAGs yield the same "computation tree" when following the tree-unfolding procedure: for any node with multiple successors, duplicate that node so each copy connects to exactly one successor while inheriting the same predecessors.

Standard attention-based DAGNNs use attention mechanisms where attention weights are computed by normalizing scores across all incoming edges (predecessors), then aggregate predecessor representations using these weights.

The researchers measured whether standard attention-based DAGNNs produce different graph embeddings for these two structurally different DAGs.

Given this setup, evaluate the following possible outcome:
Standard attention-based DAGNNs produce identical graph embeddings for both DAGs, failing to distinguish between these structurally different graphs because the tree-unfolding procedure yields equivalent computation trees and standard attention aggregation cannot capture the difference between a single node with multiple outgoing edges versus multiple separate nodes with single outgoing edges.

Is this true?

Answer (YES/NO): YES